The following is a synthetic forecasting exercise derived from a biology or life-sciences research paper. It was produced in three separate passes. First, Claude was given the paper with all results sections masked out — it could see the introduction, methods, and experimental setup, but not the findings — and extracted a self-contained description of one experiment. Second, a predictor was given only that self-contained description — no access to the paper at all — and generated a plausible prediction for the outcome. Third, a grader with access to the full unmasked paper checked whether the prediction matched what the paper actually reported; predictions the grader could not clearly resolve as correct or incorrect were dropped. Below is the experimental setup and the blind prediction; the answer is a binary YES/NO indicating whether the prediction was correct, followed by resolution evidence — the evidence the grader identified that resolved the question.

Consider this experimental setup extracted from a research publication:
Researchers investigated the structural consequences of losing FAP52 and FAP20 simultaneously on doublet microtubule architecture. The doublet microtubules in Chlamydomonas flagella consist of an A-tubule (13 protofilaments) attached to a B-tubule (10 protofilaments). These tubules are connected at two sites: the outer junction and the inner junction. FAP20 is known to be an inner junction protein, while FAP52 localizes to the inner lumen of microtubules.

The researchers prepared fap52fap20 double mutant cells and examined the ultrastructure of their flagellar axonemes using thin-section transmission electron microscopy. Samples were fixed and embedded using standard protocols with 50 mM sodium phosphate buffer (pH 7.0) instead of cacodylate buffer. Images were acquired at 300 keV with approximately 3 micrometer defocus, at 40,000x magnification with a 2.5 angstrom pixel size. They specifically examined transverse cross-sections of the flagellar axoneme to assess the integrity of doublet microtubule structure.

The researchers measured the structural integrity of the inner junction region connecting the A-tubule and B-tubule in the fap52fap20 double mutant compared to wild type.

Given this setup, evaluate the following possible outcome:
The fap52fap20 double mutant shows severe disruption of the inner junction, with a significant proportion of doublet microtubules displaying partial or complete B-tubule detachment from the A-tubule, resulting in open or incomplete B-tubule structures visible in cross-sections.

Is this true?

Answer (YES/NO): YES